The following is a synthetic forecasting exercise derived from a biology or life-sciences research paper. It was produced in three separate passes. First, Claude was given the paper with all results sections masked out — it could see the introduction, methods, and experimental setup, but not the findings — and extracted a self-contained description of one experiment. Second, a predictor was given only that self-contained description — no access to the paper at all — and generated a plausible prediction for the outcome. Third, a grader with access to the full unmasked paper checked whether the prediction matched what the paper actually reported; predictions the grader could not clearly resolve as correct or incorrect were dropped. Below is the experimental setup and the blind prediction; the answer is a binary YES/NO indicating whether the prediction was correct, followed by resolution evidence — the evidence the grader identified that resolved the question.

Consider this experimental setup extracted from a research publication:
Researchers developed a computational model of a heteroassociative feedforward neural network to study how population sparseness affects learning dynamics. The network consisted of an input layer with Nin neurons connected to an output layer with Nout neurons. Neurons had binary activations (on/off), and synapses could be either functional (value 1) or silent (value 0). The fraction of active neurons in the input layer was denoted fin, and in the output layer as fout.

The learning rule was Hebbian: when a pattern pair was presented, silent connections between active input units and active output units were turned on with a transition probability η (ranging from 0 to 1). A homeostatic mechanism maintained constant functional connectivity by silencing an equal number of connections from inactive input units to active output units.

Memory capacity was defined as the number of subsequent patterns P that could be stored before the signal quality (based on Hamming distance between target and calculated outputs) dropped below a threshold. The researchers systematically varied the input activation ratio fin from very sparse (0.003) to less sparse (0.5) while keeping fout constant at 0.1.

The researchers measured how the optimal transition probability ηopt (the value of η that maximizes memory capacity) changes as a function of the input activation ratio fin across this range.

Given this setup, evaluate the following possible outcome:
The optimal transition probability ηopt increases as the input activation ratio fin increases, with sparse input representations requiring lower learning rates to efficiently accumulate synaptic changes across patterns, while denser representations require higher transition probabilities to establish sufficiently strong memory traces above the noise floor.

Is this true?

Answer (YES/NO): NO